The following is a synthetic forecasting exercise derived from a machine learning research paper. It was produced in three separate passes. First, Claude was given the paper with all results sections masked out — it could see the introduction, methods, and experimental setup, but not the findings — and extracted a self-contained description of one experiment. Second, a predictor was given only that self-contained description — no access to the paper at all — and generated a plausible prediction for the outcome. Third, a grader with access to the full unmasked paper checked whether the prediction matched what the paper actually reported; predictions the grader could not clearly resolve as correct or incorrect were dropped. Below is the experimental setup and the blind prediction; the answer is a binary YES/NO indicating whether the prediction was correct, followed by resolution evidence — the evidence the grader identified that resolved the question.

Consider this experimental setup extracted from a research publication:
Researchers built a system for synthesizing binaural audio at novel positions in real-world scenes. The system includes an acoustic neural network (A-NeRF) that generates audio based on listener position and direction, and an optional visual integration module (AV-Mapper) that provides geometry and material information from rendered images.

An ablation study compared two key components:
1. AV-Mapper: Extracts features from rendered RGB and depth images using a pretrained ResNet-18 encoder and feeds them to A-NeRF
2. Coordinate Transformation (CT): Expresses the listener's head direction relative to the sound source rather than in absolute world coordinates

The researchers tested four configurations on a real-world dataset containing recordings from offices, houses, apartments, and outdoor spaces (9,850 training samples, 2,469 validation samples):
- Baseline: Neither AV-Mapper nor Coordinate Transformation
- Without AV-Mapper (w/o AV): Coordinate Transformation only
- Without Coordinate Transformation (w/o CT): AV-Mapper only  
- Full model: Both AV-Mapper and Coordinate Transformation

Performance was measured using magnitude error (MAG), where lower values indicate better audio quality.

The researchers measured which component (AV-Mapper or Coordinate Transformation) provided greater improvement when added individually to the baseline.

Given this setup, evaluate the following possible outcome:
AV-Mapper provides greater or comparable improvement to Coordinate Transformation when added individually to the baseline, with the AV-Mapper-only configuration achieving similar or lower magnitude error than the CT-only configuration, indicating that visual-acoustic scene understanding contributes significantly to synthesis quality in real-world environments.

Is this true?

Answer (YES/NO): YES